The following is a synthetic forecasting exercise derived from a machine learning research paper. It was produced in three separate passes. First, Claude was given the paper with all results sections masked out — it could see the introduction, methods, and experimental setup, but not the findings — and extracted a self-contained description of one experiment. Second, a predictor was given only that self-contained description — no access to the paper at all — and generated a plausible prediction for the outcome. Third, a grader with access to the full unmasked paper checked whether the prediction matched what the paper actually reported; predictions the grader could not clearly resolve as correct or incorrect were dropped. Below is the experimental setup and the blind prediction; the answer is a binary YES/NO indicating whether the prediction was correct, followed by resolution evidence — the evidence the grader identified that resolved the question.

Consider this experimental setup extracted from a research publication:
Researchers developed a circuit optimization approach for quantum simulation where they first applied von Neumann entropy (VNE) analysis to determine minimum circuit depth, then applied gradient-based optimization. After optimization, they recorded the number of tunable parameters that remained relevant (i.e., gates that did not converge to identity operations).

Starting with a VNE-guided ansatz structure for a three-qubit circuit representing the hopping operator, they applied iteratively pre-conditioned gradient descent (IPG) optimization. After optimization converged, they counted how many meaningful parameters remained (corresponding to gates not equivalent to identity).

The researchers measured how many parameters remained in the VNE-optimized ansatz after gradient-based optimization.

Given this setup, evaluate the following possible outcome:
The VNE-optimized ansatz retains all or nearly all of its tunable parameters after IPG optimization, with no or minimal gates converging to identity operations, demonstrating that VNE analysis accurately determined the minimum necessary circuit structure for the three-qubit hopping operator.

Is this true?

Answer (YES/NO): NO